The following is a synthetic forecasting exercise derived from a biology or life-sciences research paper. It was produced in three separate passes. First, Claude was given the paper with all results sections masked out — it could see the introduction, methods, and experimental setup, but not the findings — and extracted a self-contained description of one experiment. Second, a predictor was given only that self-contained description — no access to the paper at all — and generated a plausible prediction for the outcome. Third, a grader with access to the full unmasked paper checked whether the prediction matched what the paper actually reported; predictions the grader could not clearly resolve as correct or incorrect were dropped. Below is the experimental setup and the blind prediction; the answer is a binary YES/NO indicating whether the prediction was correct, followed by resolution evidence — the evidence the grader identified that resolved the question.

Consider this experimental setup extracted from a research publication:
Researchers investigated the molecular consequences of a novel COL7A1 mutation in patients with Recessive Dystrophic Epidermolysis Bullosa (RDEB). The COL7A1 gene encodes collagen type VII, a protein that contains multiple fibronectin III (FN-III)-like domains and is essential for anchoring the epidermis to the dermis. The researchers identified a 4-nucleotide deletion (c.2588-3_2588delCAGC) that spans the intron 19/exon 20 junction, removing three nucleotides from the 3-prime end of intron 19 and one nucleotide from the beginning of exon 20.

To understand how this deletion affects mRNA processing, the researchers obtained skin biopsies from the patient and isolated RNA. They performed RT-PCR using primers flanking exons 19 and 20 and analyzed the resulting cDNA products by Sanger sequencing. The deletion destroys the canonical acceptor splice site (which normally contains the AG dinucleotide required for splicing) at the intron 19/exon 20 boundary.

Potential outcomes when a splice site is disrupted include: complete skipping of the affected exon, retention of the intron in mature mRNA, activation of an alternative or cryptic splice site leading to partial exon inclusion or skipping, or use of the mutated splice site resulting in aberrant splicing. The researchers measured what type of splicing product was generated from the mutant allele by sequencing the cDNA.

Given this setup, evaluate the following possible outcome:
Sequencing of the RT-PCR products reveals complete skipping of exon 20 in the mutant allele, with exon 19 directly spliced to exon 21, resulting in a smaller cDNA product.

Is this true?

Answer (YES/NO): NO